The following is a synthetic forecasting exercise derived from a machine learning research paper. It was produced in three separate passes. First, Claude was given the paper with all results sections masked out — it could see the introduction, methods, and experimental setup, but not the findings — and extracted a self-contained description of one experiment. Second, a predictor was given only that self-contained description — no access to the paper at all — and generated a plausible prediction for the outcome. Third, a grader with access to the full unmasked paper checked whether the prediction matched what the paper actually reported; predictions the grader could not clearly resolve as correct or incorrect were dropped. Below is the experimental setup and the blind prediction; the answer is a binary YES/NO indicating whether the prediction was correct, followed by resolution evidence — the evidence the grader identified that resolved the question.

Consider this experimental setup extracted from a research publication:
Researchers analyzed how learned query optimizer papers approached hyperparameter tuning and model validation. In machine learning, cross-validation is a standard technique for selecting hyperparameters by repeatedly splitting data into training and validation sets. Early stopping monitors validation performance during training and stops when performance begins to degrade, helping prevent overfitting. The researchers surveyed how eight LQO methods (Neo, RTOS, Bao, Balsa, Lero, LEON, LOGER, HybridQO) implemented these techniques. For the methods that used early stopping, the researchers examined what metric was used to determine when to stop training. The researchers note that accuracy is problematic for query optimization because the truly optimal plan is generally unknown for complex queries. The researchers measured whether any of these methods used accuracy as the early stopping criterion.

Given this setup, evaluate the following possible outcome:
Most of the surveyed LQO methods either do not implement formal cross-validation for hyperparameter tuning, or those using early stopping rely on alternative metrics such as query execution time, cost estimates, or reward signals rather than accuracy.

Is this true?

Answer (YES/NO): YES